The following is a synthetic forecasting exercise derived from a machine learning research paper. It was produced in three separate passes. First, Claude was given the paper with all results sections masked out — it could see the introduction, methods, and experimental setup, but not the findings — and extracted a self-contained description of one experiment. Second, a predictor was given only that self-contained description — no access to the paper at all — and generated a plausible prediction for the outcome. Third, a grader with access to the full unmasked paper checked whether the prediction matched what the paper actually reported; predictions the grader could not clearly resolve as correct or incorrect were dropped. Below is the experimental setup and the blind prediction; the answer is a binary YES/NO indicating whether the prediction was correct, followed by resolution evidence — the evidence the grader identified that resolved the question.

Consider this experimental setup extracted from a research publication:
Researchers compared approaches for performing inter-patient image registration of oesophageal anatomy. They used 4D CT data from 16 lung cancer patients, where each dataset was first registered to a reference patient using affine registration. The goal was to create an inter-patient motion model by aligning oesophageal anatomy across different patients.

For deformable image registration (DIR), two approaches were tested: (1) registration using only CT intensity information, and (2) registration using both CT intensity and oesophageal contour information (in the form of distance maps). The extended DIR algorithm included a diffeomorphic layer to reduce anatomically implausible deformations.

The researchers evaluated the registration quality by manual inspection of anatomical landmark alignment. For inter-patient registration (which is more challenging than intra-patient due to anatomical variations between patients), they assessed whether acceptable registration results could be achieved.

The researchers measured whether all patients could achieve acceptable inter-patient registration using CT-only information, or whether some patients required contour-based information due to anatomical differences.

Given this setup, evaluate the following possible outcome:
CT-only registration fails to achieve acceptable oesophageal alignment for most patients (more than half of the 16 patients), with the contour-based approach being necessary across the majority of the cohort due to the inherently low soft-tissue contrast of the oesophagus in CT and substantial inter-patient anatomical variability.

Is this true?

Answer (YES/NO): YES